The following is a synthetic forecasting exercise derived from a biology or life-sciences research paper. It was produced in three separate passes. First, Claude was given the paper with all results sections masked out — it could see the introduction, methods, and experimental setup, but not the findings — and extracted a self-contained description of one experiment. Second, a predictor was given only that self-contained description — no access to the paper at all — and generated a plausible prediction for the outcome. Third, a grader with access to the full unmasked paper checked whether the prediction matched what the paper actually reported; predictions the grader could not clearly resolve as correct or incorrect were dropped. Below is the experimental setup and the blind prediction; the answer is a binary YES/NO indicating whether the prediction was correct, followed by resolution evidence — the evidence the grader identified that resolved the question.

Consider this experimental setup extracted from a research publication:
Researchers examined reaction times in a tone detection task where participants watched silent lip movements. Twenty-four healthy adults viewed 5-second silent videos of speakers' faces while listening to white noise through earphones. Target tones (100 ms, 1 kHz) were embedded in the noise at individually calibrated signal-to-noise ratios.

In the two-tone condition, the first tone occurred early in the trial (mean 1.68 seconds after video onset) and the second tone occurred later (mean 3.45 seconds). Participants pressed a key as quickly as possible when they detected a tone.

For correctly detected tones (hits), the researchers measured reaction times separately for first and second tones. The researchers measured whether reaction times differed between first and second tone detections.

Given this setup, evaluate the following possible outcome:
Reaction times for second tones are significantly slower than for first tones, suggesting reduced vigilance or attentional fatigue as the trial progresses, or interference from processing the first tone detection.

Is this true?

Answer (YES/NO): NO